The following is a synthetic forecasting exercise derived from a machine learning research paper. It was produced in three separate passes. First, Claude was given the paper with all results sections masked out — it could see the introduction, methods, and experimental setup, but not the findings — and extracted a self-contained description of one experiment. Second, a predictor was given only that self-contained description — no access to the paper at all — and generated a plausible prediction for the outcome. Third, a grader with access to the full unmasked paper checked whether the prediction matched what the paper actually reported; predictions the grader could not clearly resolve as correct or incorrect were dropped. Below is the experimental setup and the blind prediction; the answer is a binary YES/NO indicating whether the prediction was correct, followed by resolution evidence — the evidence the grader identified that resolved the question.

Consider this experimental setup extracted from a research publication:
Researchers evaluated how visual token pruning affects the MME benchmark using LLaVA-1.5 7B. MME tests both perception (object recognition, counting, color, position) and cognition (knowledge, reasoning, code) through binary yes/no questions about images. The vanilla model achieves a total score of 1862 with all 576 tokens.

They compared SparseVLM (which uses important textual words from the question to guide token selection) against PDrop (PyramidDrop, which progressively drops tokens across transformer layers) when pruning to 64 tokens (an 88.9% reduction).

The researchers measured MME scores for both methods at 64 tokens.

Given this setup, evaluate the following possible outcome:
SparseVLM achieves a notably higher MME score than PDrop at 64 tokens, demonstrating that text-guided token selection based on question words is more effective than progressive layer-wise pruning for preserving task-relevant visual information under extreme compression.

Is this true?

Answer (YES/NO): YES